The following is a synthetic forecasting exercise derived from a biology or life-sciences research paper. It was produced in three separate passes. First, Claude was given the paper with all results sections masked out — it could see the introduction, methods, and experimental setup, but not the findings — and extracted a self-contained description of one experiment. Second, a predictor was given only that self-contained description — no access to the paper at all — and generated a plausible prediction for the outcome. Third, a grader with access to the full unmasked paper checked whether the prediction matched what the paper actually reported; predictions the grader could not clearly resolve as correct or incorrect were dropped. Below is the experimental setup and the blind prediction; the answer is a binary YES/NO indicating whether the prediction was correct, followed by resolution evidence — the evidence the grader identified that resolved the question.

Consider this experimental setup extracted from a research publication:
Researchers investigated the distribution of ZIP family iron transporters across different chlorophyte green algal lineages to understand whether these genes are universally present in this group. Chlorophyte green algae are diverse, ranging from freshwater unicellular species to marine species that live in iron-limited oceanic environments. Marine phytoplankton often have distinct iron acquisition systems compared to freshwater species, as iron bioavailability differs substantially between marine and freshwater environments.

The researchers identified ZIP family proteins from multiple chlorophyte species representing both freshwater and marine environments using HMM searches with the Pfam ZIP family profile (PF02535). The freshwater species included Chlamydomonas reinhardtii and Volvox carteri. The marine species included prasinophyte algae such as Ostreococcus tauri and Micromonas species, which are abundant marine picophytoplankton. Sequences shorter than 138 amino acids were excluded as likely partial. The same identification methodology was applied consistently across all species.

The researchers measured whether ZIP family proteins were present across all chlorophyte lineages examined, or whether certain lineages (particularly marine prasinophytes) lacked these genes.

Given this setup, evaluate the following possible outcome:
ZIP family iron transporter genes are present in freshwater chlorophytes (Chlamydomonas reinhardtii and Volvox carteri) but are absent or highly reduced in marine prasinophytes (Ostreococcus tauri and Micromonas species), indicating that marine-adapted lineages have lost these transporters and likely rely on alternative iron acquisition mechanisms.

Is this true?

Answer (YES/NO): NO